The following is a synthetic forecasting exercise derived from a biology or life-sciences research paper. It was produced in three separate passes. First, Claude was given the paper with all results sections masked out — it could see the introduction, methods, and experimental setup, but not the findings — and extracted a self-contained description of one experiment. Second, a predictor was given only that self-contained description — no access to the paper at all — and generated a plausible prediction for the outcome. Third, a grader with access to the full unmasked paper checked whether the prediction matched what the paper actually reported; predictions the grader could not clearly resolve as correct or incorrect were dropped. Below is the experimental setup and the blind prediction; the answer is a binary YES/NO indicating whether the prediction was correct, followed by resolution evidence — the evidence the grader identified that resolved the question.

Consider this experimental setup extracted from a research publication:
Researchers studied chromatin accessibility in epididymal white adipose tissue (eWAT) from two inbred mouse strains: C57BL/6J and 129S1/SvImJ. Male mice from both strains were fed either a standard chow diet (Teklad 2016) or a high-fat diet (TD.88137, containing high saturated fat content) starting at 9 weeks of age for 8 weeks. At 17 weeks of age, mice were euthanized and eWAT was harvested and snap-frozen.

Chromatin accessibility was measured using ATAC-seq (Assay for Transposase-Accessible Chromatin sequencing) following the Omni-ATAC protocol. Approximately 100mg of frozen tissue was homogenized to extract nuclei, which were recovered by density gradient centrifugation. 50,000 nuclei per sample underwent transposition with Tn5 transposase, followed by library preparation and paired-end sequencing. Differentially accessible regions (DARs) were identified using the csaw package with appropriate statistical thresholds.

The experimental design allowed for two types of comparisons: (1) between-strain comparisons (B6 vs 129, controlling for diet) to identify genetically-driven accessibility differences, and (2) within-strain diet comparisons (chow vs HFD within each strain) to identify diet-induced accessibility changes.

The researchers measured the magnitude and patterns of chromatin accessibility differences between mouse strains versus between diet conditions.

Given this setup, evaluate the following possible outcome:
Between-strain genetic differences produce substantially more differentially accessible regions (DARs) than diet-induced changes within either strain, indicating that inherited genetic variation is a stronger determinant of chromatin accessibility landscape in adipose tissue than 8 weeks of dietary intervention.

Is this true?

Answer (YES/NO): YES